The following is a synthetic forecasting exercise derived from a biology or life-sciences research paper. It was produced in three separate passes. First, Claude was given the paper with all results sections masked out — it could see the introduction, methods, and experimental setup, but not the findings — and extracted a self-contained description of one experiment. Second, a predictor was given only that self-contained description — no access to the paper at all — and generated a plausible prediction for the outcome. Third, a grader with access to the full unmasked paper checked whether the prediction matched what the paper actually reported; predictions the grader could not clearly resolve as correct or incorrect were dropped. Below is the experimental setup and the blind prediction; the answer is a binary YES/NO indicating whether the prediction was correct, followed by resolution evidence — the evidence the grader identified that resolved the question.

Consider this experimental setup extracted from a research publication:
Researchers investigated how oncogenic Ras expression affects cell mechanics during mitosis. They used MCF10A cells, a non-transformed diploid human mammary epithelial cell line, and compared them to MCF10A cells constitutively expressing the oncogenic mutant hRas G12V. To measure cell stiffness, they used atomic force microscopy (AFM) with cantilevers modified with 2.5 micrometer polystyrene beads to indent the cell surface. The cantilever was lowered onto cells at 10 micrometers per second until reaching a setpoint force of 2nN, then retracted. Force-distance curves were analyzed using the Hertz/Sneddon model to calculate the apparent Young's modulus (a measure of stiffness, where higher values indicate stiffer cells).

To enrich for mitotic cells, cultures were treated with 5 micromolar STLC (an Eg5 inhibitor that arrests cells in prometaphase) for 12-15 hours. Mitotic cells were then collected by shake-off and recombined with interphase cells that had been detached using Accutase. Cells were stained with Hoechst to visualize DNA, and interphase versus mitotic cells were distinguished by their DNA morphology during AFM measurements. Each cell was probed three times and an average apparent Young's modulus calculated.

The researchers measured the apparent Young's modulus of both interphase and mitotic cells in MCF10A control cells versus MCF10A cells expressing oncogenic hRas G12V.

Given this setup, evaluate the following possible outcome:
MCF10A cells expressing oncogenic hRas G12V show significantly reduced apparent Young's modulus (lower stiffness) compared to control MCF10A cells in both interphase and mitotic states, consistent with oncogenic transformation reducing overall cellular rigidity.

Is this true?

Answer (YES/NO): NO